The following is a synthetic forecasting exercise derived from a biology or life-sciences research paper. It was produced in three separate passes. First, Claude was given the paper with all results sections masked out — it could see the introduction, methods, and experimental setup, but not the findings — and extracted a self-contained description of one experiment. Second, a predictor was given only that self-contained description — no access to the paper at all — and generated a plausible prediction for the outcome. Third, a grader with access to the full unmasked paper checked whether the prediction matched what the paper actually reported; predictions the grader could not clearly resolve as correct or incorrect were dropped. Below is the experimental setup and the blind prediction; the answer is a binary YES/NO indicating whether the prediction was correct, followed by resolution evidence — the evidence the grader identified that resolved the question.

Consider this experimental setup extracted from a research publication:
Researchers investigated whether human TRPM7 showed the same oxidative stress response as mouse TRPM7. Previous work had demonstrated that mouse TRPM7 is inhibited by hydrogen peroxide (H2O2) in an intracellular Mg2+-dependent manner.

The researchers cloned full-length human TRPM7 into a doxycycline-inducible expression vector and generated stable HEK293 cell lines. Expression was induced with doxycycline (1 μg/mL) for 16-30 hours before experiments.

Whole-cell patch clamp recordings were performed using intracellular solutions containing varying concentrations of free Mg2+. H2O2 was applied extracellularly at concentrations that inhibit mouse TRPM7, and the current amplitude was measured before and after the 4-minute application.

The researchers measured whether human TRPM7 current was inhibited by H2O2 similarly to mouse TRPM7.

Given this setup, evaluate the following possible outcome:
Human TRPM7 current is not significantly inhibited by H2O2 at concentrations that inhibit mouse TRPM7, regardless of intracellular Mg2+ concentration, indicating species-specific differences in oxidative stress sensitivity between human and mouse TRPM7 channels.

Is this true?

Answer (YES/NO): NO